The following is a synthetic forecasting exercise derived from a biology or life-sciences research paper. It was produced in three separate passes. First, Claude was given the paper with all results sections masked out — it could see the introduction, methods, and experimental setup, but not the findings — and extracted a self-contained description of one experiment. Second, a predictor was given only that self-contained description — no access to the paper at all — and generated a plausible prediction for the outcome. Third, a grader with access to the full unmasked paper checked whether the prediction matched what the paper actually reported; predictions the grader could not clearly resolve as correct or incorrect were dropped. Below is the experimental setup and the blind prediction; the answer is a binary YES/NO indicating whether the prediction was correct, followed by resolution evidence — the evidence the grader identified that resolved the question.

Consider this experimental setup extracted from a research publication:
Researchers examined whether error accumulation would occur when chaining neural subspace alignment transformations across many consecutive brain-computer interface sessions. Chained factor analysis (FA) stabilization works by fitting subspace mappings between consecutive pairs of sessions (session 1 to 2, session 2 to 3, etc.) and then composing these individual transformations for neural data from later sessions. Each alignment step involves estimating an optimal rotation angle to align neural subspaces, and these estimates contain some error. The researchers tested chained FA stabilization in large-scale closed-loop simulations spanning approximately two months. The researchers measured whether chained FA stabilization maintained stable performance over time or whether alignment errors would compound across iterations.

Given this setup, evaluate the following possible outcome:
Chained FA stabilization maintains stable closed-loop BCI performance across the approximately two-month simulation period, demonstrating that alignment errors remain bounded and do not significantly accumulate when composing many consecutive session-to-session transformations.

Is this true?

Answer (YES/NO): NO